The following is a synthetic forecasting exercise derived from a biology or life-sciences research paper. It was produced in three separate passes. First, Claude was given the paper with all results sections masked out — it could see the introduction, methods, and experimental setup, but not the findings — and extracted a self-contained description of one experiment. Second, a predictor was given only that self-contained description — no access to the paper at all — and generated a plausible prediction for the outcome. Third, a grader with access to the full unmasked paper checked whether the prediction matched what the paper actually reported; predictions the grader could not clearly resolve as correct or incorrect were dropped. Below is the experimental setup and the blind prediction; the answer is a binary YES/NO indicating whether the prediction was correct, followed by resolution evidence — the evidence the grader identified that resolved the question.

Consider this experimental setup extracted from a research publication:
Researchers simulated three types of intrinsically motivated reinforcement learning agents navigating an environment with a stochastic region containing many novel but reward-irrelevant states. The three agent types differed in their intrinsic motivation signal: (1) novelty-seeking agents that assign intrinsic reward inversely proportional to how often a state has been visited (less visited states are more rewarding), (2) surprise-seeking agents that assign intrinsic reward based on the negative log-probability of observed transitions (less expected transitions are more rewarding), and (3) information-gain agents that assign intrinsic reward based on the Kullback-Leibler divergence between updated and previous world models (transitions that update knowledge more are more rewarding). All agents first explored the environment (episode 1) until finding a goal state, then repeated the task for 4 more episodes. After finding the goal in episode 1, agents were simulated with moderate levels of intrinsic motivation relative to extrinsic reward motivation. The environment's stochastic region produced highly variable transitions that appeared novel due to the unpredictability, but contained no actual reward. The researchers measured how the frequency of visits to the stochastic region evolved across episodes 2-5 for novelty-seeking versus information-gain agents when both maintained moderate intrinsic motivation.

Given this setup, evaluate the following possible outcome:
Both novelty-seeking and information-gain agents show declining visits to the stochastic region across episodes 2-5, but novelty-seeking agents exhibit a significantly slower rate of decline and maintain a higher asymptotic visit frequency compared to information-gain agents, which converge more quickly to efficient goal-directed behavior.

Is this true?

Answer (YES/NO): NO